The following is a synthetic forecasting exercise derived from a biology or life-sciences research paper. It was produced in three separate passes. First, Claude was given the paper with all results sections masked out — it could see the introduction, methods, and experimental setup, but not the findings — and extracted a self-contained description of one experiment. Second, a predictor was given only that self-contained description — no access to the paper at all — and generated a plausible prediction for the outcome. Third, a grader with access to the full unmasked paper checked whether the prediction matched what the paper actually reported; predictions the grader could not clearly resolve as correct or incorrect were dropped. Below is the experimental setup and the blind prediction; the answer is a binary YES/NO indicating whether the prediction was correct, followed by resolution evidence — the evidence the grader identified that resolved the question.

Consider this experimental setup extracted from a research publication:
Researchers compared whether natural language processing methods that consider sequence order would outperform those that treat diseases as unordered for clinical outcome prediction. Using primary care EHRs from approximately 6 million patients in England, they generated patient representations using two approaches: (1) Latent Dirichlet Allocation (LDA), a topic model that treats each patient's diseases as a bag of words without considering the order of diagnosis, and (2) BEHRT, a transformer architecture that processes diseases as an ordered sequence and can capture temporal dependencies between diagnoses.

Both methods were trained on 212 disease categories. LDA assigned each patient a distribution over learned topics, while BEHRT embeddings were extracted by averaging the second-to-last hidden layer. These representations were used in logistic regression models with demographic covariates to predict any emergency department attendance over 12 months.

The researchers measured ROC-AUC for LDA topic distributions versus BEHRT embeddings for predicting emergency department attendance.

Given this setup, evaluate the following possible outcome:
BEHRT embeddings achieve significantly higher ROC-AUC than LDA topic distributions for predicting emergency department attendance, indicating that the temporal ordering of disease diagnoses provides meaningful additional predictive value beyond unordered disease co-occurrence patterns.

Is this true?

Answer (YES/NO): YES